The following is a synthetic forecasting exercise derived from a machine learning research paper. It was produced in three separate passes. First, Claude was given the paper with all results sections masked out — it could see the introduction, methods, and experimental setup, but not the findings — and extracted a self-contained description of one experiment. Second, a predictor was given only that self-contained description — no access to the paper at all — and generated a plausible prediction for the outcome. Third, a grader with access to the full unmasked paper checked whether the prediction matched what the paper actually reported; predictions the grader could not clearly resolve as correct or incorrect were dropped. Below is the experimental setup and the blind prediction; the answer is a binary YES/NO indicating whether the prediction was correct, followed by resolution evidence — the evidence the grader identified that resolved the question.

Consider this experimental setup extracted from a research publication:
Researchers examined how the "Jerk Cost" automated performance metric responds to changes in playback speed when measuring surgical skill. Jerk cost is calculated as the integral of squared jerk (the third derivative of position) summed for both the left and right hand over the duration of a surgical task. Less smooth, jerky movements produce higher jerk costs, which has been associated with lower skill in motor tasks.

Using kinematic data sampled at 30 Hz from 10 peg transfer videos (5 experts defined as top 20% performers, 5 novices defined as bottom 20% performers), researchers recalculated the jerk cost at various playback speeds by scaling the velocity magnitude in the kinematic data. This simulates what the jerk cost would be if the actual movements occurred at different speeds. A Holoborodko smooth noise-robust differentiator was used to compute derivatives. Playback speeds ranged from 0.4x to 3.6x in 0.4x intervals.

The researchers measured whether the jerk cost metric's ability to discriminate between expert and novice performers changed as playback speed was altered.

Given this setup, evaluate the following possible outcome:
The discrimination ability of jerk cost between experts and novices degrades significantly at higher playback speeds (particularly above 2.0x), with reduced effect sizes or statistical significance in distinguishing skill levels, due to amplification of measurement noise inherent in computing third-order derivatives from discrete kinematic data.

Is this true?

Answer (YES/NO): NO